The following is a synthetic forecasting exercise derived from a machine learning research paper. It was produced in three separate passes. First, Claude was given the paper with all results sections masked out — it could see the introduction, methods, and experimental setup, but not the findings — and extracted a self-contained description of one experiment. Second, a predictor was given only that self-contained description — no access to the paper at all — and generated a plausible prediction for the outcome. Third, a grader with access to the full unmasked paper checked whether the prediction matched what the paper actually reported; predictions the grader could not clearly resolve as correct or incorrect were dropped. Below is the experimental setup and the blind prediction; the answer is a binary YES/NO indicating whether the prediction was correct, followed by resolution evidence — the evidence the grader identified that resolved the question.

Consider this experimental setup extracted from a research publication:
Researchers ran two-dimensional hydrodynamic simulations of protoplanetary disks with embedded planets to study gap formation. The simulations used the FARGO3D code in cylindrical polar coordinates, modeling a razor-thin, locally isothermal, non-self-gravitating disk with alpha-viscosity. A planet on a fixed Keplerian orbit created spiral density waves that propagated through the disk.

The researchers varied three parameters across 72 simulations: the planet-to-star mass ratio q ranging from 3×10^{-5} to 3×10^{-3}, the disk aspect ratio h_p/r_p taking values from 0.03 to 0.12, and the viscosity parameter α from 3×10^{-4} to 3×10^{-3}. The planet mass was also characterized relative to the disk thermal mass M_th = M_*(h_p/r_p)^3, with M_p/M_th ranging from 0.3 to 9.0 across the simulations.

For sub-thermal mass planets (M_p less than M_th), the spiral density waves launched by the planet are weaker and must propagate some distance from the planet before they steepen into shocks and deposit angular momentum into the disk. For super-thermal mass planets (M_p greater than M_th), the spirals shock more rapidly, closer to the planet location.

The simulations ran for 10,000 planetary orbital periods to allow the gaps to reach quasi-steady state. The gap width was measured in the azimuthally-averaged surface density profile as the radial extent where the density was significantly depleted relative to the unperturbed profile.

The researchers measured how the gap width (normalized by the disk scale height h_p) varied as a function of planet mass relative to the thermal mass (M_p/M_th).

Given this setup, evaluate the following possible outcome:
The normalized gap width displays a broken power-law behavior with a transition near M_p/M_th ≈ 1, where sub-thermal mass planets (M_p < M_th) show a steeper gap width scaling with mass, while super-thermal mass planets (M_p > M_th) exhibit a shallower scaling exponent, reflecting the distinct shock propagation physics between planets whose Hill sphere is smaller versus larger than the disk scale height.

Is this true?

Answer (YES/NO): NO